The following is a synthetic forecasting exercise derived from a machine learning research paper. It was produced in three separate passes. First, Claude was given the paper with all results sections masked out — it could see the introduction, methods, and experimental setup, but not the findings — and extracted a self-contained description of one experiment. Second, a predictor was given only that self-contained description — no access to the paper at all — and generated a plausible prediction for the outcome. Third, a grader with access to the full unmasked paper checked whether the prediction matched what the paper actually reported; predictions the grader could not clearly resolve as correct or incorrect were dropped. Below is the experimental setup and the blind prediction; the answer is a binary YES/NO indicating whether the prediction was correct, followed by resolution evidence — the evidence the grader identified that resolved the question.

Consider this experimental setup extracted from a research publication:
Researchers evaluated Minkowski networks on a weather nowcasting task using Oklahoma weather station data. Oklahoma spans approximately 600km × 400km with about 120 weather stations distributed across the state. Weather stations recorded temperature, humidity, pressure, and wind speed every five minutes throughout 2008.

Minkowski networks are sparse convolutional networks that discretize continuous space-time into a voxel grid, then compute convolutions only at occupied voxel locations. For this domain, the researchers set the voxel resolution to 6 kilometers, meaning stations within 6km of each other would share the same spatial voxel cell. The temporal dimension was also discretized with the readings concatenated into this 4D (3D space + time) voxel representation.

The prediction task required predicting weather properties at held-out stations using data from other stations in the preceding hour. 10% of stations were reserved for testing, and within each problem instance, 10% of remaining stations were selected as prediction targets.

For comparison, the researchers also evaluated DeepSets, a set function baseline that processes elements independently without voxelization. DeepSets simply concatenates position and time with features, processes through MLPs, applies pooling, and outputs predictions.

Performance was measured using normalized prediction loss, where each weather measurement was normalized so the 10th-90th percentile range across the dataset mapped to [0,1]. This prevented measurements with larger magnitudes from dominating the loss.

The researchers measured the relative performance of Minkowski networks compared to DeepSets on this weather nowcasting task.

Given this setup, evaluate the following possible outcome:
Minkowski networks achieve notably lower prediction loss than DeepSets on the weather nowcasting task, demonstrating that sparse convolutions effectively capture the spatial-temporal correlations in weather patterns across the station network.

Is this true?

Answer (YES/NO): NO